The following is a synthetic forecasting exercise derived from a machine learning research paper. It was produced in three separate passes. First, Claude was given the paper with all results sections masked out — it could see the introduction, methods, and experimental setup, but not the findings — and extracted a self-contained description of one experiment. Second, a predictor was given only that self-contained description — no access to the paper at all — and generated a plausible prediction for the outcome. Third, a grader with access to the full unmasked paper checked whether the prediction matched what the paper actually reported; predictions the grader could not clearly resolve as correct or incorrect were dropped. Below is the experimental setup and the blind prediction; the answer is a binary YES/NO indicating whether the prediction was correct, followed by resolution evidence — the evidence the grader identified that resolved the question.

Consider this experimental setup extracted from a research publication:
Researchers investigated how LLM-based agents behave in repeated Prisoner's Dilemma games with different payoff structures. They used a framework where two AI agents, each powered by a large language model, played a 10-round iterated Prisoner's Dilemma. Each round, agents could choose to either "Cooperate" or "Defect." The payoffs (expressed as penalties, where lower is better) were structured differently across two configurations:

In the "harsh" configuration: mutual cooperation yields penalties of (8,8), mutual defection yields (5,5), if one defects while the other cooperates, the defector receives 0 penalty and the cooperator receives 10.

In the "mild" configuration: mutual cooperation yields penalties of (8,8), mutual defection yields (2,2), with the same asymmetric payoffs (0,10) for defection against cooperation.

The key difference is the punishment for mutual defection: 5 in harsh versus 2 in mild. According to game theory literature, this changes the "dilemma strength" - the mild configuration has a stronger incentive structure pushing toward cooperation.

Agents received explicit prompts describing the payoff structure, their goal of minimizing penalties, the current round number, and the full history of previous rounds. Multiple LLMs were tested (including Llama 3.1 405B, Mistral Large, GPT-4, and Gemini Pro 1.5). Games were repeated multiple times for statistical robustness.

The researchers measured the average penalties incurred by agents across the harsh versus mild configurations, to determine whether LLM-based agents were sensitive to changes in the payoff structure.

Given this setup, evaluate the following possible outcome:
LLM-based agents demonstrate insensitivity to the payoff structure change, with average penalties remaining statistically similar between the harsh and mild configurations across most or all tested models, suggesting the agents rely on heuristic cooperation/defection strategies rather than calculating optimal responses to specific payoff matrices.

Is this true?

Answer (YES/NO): NO